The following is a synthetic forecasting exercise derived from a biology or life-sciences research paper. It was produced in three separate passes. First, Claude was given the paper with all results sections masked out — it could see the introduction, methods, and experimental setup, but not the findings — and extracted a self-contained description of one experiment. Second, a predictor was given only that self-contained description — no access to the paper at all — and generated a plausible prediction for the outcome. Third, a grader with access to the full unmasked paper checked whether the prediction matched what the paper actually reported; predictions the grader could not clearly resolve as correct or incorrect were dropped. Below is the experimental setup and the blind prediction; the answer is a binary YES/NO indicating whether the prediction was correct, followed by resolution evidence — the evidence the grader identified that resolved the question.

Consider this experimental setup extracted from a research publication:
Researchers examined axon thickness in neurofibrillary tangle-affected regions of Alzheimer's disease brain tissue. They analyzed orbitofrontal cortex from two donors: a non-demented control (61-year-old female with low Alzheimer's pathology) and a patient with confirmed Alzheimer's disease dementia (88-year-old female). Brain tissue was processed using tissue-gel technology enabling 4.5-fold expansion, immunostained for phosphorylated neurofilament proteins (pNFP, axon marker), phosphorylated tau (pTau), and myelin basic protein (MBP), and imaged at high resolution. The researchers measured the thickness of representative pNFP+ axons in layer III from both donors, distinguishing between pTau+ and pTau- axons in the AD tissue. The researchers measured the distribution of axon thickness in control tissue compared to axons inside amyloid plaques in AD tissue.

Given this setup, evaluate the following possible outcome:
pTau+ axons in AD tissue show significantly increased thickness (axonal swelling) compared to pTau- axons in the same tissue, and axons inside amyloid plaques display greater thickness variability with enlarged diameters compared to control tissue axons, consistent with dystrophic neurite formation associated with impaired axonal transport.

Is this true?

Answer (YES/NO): NO